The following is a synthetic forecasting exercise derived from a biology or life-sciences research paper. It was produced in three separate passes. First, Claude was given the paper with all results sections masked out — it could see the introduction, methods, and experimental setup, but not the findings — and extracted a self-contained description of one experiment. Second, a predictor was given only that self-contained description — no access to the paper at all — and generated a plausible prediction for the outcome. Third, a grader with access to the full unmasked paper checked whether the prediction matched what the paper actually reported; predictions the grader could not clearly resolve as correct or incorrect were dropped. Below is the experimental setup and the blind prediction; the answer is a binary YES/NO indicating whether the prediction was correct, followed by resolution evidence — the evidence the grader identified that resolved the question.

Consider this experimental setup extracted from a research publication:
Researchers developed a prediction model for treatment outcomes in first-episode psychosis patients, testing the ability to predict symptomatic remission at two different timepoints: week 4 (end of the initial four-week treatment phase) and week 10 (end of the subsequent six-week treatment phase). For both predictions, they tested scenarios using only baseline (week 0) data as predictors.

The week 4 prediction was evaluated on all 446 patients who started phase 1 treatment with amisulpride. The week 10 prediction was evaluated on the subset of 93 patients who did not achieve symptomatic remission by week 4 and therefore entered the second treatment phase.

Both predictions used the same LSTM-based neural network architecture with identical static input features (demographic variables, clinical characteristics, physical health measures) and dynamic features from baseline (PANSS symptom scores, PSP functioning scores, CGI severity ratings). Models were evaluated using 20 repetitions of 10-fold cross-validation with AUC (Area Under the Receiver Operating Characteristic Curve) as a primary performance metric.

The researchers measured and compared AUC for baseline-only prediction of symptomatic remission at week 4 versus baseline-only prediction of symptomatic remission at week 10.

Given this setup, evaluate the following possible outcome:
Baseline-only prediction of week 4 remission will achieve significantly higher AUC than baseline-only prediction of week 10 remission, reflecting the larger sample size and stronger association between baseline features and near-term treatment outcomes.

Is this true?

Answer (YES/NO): NO